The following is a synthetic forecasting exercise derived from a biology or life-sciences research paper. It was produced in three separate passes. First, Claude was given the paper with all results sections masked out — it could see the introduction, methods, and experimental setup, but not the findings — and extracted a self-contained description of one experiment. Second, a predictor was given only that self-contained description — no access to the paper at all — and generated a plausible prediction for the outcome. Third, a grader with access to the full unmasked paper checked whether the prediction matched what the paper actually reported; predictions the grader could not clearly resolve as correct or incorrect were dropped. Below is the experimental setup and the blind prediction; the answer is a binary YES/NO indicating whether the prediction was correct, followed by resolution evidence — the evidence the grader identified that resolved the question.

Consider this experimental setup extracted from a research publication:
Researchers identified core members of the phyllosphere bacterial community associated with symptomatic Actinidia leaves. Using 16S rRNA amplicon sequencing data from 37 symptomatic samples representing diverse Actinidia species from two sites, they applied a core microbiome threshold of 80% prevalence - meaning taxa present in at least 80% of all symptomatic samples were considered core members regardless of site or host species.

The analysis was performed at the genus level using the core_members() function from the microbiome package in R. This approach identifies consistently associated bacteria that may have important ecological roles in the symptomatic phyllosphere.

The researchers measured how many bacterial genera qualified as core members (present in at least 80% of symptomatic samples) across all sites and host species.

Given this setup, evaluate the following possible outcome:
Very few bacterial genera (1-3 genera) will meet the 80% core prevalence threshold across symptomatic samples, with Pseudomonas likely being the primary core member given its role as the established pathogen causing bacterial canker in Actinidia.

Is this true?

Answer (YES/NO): YES